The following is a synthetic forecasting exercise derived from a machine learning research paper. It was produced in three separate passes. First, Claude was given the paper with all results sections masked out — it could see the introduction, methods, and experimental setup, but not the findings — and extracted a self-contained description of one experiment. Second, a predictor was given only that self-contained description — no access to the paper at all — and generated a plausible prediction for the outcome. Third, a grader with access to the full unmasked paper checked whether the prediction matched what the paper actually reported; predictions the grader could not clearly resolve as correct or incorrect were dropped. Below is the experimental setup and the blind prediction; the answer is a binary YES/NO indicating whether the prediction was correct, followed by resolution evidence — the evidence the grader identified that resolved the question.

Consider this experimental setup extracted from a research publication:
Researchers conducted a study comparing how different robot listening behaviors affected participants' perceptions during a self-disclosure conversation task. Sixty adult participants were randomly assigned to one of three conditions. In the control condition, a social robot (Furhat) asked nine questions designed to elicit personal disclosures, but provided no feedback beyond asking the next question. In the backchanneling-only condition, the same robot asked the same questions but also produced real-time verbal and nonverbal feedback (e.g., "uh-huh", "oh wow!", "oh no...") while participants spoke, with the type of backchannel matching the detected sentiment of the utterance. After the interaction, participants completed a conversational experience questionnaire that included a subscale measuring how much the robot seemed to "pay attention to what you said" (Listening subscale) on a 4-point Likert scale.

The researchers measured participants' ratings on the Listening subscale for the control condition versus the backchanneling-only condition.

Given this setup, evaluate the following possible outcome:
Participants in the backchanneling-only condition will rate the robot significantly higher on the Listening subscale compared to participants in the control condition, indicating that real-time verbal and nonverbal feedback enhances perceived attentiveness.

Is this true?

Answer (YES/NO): NO